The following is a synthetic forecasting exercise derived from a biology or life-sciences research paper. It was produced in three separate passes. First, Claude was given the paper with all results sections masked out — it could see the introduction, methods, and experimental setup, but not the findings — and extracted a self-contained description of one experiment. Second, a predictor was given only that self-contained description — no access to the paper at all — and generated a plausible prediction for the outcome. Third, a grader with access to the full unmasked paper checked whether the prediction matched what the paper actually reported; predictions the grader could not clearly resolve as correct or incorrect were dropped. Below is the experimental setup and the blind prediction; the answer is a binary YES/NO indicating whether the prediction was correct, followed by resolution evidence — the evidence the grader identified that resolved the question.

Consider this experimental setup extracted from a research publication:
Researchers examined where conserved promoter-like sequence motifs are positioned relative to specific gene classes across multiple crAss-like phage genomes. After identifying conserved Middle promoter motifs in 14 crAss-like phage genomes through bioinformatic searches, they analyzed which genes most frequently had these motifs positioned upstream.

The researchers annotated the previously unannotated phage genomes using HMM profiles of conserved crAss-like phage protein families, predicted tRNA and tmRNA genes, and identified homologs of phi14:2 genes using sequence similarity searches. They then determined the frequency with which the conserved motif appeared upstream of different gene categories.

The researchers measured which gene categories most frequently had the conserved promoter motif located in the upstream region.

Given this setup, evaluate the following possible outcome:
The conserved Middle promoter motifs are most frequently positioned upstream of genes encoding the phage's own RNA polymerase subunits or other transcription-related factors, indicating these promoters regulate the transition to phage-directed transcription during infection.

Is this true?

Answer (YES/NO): NO